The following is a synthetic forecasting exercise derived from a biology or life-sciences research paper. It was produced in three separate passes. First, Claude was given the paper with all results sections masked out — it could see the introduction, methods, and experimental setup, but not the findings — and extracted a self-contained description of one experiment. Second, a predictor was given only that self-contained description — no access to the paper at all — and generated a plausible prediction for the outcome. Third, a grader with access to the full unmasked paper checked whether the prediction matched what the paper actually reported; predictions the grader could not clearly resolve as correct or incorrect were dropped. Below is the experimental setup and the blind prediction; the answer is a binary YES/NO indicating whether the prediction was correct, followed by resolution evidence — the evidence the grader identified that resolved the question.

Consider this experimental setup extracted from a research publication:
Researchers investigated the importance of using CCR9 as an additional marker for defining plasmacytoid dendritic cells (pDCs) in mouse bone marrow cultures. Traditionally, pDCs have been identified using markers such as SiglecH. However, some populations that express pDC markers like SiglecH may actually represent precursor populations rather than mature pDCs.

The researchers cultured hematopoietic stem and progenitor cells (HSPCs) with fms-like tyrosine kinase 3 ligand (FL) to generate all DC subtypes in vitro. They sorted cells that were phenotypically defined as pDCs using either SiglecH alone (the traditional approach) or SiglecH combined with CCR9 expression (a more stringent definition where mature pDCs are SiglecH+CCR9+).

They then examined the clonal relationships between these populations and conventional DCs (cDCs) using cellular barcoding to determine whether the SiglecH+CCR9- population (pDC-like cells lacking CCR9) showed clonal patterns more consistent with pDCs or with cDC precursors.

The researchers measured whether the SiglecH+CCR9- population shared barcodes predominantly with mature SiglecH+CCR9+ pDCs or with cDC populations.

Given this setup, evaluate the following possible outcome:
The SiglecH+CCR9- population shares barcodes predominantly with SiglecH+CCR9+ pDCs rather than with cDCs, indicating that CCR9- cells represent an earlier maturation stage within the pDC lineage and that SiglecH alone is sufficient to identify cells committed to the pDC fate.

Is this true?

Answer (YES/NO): NO